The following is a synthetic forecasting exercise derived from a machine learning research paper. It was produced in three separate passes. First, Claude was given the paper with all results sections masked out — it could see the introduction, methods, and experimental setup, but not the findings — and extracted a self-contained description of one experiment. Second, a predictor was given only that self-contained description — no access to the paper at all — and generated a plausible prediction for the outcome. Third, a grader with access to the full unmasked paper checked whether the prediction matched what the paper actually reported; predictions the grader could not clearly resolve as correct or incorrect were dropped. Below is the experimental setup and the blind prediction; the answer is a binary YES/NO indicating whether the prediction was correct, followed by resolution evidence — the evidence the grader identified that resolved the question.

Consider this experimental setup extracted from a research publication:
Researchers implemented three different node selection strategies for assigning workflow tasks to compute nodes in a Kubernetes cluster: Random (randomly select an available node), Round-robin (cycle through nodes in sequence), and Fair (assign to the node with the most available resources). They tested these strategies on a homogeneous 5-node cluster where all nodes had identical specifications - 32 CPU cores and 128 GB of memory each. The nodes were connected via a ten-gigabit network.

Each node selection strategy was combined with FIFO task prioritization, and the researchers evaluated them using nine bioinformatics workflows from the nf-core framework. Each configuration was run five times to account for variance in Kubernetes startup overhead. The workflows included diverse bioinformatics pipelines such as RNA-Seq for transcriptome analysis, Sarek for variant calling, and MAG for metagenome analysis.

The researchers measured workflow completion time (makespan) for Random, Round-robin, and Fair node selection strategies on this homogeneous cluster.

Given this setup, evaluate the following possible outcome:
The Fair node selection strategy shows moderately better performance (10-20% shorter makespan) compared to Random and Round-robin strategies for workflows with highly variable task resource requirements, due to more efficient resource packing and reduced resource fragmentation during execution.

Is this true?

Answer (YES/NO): NO